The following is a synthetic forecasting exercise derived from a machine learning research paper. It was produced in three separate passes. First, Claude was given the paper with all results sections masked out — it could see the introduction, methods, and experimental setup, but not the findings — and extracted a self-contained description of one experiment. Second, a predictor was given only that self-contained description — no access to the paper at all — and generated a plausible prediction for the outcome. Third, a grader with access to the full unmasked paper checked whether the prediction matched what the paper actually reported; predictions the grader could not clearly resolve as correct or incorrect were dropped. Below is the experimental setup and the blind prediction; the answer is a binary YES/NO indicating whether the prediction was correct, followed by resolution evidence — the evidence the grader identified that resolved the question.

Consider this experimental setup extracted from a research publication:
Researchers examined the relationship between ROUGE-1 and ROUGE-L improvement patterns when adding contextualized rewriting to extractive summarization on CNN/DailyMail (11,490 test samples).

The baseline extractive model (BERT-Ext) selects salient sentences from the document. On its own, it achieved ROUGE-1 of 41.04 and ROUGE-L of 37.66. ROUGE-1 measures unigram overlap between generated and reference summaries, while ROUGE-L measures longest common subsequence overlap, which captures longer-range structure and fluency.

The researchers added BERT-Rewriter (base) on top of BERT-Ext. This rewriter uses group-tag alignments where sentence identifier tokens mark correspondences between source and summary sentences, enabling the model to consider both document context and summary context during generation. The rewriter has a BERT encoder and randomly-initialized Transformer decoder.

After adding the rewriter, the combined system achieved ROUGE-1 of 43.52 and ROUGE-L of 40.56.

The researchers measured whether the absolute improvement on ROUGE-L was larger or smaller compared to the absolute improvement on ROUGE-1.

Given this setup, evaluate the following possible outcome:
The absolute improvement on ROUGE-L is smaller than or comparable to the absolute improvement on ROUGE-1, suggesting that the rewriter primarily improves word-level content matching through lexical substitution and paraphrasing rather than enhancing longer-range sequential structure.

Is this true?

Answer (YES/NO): NO